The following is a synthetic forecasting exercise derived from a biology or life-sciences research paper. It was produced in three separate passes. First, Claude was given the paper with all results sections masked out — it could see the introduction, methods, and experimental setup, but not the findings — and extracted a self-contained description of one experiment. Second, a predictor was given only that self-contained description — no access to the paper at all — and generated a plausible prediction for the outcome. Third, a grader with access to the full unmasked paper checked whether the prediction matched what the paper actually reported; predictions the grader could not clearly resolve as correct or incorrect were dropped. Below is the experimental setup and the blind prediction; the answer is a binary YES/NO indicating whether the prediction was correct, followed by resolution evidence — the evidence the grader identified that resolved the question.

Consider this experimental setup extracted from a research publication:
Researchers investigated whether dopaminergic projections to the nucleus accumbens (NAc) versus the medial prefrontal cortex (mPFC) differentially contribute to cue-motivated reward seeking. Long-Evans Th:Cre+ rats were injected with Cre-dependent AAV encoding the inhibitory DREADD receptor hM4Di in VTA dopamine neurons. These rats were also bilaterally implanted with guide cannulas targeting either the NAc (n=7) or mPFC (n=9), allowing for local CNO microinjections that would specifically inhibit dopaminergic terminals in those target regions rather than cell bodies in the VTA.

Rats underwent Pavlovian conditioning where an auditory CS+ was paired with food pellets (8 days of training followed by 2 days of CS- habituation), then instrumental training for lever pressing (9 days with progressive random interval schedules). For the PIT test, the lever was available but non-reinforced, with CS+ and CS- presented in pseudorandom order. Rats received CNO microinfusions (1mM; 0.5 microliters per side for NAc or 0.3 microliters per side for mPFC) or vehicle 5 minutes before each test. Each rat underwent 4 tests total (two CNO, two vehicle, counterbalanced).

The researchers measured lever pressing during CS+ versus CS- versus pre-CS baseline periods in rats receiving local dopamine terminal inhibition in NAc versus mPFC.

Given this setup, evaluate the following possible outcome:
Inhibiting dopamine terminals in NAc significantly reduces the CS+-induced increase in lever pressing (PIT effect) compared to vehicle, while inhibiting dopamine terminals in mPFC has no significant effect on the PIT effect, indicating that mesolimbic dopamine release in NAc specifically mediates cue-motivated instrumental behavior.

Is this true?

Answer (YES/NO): YES